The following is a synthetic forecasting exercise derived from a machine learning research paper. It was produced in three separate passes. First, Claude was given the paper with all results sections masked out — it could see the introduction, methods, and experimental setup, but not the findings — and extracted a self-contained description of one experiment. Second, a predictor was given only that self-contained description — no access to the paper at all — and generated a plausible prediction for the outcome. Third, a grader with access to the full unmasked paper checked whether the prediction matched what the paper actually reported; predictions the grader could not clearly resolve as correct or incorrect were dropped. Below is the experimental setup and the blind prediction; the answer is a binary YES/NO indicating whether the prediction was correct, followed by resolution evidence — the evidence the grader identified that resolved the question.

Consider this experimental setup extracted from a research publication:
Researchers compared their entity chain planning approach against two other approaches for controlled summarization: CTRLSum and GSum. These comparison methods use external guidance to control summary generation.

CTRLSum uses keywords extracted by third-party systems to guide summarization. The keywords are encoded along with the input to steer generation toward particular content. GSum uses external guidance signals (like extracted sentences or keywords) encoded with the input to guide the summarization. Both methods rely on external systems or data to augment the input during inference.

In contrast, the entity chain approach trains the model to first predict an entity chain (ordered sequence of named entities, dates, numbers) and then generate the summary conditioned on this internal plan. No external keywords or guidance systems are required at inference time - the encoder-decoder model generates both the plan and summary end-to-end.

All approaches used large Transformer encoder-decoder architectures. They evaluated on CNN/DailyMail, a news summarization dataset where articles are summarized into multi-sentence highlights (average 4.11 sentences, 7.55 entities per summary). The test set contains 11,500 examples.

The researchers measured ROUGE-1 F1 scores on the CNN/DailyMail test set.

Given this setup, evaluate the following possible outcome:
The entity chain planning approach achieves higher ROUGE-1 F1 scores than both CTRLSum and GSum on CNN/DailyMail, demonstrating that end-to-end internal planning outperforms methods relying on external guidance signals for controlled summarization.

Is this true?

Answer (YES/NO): NO